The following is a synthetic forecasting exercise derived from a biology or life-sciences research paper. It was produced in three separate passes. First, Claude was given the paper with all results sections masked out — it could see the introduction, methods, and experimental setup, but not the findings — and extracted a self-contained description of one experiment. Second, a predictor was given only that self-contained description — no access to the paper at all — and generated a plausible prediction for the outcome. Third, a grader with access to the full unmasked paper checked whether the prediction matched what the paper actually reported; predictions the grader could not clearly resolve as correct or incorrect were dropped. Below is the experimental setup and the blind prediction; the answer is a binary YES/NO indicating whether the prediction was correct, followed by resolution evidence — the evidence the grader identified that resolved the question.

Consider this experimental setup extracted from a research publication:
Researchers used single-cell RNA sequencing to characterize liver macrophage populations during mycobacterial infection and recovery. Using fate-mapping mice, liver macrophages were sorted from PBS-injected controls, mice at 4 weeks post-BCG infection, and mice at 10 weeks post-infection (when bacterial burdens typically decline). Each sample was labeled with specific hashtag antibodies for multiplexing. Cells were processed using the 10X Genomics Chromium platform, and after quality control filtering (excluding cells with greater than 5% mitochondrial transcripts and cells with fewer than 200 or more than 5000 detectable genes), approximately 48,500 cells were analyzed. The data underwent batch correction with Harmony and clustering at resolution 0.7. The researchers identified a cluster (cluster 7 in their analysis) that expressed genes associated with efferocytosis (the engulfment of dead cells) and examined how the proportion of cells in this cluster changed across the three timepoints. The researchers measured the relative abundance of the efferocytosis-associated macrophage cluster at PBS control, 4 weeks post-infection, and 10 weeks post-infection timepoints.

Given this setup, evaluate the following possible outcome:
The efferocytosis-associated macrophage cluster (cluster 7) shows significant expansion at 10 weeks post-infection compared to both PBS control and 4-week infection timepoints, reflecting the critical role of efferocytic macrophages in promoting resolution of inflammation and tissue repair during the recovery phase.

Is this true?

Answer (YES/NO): NO